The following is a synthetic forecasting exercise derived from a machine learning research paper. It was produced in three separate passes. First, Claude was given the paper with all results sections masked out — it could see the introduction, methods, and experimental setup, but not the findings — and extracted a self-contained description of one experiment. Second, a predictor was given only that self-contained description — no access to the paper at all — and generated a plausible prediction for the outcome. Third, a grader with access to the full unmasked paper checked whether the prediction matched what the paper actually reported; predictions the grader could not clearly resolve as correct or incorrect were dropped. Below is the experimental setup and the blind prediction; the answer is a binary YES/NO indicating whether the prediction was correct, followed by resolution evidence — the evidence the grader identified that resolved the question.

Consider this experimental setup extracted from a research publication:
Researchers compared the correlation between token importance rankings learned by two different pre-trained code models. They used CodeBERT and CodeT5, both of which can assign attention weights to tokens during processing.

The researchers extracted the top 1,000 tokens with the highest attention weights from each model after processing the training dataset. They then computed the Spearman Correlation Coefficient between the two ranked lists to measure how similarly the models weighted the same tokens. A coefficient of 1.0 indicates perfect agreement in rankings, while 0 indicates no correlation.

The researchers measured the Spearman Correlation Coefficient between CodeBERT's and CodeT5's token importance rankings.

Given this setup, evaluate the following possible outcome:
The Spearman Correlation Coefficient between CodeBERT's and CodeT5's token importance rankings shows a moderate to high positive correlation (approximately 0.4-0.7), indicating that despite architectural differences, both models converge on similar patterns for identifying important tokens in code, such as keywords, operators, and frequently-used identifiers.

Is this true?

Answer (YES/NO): NO